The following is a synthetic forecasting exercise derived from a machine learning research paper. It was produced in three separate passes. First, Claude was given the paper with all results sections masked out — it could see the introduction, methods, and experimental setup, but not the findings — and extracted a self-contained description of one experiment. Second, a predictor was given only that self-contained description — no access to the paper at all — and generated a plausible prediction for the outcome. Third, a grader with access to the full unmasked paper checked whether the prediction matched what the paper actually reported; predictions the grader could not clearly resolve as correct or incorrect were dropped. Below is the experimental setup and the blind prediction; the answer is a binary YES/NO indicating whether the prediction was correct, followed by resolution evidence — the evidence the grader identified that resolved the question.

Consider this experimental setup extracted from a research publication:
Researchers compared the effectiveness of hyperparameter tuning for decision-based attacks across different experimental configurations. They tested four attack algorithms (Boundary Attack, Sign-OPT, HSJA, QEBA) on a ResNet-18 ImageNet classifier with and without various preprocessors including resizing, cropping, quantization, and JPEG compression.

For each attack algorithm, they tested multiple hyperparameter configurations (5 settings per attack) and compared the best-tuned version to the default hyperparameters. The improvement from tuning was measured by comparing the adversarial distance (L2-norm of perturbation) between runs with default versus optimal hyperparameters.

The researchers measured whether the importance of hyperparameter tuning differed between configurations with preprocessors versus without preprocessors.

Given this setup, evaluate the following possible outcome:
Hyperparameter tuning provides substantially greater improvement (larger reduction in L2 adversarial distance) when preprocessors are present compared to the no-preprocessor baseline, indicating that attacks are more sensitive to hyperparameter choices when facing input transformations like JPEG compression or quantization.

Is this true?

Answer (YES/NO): YES